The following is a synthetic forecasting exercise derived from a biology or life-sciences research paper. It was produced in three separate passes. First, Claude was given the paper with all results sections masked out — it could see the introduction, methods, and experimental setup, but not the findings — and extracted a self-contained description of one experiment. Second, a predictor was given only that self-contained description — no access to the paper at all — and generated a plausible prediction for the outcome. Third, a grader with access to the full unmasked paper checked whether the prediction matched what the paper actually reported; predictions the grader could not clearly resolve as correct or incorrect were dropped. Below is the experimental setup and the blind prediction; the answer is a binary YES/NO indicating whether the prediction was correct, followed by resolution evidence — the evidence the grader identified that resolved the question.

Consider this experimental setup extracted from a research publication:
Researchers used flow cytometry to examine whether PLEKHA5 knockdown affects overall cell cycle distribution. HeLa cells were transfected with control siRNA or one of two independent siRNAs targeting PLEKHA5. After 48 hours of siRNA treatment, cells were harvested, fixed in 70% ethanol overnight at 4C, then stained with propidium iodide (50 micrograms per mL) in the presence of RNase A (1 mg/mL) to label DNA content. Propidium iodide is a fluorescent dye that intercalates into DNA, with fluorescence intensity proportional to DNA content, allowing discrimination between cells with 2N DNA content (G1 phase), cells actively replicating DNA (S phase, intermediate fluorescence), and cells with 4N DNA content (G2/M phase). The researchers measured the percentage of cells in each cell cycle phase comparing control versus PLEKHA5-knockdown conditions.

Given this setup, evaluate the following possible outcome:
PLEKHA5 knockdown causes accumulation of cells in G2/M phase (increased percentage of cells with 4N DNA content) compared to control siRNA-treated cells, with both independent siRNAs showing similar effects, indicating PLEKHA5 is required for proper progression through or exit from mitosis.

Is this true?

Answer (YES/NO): YES